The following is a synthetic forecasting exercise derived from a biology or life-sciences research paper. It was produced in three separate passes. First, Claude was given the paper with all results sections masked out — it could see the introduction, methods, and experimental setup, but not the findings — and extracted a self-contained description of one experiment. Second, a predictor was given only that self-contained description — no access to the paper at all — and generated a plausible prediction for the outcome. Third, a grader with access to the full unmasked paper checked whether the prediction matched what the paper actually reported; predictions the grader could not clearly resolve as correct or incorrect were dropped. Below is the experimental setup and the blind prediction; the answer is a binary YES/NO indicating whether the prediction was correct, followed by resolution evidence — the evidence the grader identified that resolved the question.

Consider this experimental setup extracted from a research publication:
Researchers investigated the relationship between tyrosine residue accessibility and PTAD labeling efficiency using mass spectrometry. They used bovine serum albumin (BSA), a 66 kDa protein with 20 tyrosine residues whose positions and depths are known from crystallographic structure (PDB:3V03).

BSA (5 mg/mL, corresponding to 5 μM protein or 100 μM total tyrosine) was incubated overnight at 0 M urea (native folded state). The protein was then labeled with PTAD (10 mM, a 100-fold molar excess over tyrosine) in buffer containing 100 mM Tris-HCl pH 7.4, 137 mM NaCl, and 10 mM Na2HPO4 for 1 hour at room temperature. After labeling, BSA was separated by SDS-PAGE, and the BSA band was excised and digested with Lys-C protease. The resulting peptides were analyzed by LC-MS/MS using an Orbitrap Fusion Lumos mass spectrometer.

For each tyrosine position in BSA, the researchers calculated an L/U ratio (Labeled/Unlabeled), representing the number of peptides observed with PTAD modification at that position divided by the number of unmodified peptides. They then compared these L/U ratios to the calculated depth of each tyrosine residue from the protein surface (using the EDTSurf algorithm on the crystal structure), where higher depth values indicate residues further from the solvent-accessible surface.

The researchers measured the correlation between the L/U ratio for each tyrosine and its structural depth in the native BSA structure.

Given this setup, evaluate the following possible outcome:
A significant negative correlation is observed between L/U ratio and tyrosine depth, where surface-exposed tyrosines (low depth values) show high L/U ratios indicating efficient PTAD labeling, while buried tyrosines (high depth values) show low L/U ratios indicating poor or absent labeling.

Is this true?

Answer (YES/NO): YES